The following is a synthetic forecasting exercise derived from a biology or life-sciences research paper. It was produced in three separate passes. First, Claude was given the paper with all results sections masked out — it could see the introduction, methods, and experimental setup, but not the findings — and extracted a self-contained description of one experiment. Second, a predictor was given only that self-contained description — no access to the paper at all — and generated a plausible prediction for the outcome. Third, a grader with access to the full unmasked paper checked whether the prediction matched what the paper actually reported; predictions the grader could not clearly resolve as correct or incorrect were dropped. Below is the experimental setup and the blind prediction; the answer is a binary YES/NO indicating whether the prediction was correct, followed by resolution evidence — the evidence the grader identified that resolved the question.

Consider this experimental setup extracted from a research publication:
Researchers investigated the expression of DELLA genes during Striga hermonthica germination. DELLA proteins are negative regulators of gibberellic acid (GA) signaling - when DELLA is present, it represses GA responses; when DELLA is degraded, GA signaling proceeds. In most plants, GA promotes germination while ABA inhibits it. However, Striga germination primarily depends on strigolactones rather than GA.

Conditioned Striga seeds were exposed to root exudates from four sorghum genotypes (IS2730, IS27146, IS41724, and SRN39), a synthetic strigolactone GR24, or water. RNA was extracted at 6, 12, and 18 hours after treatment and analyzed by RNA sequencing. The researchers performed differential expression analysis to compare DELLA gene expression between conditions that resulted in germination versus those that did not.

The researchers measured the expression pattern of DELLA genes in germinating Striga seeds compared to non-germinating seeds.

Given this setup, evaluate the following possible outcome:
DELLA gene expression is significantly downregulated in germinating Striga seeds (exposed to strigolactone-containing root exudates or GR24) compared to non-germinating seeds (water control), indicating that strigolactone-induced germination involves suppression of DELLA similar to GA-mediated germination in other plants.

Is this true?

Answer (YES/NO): NO